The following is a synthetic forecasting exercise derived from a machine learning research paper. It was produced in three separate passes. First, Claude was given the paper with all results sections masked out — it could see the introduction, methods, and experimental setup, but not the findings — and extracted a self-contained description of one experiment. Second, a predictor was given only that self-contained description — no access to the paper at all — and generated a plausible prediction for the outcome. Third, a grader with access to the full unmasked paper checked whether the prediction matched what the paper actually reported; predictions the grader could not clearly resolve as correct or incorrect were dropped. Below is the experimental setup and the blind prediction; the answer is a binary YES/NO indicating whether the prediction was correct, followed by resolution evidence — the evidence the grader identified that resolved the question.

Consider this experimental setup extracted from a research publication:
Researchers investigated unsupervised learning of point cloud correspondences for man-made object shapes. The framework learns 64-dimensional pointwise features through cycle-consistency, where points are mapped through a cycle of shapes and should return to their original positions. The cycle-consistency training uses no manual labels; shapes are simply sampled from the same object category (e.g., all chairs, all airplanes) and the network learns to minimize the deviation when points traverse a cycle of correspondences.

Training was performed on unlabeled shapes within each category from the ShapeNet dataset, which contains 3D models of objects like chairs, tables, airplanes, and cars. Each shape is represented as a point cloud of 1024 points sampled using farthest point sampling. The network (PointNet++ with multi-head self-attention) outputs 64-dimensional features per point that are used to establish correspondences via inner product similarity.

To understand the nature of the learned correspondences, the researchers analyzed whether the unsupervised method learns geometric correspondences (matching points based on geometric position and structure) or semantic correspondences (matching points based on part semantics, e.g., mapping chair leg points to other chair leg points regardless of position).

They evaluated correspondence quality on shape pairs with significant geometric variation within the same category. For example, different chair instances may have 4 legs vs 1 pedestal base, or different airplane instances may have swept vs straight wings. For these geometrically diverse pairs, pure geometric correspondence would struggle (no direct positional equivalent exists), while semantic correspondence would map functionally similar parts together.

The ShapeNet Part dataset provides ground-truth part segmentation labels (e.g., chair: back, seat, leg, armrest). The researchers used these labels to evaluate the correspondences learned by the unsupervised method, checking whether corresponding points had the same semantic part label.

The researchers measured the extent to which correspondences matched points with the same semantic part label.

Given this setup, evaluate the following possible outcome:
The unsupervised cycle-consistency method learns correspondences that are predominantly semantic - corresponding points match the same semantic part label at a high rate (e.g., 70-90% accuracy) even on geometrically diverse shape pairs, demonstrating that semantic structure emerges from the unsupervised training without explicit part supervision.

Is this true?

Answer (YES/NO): NO